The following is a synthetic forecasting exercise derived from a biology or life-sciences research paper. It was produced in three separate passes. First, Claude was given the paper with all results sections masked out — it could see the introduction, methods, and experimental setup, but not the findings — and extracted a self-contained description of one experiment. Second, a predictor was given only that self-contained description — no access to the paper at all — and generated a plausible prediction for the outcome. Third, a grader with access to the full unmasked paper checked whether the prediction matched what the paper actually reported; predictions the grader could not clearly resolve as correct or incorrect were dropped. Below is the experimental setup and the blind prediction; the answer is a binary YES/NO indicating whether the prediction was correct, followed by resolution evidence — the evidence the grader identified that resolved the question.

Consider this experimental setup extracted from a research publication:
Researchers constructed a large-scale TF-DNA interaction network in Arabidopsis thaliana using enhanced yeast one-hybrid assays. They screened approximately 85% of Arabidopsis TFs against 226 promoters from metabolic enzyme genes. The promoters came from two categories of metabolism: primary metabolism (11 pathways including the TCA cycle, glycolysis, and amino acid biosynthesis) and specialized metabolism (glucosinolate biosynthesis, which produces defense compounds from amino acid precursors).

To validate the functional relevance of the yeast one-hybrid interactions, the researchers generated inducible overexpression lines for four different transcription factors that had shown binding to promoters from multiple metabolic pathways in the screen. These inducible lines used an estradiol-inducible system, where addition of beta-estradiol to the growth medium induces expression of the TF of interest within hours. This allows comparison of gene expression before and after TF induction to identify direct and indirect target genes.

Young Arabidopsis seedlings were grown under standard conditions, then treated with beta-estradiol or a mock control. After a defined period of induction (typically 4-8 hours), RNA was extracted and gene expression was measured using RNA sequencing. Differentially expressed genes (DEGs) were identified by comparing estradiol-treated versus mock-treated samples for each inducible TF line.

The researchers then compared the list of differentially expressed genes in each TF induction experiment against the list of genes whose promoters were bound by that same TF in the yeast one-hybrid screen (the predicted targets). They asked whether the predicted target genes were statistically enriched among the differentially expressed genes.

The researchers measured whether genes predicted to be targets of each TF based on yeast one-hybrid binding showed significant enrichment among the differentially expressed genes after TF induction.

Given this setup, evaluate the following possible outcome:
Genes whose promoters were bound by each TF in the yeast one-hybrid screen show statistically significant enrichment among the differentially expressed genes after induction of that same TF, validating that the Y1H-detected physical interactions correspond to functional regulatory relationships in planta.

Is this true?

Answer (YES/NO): NO